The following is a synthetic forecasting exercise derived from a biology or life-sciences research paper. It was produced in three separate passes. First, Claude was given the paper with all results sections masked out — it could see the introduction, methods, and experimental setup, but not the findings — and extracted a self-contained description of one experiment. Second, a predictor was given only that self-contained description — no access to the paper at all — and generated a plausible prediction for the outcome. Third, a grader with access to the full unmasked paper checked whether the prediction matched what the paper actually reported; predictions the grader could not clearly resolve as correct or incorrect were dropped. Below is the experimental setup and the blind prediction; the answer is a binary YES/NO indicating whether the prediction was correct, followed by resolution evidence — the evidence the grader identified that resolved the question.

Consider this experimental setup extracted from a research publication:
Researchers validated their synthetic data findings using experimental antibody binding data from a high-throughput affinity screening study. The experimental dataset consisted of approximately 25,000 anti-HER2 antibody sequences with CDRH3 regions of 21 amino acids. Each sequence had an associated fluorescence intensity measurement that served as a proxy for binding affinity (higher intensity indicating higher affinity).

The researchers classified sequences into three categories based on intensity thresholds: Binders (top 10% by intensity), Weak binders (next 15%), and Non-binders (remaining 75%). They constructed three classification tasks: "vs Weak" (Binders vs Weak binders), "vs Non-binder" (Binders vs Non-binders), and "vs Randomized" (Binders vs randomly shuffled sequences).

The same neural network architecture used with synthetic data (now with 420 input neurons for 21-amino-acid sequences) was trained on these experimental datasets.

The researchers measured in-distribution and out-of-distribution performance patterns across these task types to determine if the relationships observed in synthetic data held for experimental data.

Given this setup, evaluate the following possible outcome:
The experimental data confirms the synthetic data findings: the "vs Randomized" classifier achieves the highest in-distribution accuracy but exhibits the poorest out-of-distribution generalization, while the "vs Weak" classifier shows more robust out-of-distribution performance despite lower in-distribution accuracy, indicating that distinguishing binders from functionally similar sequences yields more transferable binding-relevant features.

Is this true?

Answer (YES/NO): YES